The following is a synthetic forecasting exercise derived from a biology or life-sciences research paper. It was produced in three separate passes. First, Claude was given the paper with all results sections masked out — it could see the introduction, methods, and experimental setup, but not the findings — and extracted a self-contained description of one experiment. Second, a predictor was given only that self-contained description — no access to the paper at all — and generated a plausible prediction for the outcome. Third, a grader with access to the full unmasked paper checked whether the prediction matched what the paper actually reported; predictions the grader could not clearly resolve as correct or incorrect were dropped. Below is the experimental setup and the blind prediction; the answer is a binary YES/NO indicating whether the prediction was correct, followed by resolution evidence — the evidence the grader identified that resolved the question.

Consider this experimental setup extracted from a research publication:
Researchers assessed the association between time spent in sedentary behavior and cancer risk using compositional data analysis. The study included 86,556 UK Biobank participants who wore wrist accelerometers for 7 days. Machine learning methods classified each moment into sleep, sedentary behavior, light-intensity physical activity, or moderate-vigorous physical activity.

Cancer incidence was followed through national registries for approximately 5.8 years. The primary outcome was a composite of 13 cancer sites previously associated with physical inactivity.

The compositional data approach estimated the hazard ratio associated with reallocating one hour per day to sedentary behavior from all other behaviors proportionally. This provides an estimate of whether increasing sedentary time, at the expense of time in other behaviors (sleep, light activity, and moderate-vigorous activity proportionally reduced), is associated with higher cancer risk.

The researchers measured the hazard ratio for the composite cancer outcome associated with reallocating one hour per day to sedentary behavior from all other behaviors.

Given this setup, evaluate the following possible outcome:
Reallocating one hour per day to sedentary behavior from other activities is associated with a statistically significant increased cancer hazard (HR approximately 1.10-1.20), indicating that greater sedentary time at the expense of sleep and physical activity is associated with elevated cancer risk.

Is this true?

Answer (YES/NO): NO